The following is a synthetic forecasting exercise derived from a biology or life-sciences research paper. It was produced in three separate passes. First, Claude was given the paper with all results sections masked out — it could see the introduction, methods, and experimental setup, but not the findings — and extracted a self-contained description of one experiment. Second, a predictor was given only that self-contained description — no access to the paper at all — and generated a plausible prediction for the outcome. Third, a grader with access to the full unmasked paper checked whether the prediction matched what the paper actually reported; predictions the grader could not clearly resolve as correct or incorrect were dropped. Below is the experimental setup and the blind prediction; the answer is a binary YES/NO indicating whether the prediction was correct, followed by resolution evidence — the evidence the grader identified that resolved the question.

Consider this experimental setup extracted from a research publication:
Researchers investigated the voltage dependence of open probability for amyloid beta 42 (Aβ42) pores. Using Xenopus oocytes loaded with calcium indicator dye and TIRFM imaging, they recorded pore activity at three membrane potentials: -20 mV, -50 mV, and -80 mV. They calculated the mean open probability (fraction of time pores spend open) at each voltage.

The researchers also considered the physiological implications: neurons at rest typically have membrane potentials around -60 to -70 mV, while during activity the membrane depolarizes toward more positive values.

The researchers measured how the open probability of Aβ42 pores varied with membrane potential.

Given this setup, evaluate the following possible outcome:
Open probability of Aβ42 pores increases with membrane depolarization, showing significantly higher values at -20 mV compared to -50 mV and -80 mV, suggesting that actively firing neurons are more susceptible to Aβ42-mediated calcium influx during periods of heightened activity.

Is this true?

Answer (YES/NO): NO